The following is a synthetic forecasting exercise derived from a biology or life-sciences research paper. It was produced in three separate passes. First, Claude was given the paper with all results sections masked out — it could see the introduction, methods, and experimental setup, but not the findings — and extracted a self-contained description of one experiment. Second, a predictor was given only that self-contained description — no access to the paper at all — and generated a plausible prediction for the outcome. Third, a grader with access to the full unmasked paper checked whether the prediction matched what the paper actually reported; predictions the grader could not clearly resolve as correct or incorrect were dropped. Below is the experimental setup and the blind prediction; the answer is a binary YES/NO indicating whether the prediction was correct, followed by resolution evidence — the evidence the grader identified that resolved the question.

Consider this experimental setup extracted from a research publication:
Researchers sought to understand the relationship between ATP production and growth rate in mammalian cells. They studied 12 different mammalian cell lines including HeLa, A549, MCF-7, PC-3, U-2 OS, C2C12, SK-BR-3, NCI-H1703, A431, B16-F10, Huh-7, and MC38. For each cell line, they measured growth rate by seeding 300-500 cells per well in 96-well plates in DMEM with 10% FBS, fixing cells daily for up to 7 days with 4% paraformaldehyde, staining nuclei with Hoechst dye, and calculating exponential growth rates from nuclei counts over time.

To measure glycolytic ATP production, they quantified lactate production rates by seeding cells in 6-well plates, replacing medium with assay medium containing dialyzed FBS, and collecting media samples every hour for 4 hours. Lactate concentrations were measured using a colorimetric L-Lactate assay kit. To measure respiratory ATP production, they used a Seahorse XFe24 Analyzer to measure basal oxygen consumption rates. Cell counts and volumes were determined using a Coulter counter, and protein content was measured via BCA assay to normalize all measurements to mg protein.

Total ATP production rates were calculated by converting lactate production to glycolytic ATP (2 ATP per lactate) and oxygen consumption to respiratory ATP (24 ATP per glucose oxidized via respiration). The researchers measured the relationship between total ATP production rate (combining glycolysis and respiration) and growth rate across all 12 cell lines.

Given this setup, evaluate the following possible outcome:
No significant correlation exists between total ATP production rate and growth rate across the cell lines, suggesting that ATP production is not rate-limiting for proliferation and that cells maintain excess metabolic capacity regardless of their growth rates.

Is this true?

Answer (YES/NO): NO